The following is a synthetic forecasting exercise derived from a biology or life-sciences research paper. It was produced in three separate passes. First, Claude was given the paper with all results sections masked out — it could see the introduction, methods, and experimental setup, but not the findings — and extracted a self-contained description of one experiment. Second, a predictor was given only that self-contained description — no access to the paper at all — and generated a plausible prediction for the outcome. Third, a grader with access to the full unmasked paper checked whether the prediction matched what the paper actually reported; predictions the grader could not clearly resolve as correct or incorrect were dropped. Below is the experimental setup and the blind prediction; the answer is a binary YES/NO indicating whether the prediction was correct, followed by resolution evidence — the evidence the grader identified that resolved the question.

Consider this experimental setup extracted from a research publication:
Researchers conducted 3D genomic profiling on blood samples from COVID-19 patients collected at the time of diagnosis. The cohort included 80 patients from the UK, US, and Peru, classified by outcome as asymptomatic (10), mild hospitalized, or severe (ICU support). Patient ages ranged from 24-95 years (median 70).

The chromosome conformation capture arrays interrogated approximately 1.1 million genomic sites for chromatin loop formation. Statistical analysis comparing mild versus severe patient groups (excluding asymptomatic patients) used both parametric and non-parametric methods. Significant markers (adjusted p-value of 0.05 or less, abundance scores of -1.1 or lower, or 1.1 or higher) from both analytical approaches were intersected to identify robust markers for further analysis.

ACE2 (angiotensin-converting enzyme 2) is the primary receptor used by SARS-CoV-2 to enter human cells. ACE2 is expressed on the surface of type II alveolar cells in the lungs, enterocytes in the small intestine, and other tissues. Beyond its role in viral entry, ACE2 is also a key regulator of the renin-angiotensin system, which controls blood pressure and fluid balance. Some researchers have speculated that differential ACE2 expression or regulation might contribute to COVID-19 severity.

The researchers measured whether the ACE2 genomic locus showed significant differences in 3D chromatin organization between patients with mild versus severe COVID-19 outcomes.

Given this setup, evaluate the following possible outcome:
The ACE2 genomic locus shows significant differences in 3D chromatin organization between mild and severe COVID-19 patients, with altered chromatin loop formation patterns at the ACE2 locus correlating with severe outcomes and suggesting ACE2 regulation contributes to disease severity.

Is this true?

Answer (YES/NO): NO